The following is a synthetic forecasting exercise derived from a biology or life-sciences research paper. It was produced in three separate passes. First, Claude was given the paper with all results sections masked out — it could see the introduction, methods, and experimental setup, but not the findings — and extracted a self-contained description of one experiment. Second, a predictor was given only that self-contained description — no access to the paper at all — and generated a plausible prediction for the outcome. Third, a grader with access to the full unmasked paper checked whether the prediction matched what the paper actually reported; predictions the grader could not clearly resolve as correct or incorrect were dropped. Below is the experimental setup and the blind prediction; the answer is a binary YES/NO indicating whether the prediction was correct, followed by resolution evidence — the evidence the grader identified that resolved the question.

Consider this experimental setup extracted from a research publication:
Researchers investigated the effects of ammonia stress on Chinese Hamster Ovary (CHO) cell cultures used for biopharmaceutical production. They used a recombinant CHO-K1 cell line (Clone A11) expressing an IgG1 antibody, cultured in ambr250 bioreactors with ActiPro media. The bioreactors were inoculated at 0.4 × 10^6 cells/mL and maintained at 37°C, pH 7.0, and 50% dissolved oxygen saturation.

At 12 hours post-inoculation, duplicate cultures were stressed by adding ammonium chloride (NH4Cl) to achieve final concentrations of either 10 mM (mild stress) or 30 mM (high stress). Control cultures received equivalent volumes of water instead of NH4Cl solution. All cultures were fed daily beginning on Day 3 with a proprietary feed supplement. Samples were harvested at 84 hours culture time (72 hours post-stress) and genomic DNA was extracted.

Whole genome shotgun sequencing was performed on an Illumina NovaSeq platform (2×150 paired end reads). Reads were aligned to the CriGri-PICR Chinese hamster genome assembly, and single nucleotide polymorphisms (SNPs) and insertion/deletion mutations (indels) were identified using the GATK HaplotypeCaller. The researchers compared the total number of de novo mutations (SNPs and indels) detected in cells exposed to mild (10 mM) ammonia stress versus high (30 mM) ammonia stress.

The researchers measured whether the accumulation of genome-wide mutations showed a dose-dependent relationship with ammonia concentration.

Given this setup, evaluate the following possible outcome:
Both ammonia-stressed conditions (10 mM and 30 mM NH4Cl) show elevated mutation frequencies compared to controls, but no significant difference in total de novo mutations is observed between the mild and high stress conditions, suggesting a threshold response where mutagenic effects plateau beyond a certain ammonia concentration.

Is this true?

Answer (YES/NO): NO